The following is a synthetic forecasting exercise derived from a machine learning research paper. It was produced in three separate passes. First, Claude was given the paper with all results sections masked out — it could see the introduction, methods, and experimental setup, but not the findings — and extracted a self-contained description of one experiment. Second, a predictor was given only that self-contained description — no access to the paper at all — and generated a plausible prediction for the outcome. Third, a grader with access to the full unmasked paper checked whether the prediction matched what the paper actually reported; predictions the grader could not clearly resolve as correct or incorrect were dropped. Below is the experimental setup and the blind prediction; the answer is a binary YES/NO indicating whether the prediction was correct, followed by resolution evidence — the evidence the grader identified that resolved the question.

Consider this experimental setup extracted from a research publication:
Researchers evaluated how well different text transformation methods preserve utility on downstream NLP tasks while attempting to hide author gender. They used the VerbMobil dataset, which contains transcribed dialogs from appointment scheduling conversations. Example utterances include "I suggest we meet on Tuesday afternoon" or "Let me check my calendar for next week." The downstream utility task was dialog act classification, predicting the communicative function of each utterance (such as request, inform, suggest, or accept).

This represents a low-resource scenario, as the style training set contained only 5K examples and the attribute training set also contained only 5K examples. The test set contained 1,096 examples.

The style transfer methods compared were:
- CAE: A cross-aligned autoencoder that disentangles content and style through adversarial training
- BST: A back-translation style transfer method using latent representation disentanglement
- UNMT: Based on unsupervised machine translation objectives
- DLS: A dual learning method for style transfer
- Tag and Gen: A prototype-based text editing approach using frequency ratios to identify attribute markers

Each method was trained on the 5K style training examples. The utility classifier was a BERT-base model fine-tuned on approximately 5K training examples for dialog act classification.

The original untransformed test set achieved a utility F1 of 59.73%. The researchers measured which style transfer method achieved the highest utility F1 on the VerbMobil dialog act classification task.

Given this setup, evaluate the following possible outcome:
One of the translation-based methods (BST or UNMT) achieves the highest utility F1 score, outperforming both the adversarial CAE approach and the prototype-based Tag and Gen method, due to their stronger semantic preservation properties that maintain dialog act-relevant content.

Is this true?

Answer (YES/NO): NO